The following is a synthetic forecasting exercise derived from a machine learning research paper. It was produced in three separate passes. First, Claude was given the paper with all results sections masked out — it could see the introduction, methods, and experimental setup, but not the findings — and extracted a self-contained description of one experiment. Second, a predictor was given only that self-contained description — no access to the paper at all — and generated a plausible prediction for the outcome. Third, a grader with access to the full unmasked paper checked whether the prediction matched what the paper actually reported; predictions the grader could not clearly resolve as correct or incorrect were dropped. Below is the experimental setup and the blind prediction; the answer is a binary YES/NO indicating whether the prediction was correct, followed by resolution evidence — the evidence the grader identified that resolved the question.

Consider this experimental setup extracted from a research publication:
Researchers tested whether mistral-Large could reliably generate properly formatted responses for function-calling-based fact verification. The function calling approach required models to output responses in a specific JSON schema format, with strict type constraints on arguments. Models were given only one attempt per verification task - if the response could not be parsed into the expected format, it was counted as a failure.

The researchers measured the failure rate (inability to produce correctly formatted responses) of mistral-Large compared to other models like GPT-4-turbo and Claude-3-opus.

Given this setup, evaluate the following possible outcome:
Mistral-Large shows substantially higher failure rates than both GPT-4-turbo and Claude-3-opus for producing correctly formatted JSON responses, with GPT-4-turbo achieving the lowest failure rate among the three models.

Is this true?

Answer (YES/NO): NO